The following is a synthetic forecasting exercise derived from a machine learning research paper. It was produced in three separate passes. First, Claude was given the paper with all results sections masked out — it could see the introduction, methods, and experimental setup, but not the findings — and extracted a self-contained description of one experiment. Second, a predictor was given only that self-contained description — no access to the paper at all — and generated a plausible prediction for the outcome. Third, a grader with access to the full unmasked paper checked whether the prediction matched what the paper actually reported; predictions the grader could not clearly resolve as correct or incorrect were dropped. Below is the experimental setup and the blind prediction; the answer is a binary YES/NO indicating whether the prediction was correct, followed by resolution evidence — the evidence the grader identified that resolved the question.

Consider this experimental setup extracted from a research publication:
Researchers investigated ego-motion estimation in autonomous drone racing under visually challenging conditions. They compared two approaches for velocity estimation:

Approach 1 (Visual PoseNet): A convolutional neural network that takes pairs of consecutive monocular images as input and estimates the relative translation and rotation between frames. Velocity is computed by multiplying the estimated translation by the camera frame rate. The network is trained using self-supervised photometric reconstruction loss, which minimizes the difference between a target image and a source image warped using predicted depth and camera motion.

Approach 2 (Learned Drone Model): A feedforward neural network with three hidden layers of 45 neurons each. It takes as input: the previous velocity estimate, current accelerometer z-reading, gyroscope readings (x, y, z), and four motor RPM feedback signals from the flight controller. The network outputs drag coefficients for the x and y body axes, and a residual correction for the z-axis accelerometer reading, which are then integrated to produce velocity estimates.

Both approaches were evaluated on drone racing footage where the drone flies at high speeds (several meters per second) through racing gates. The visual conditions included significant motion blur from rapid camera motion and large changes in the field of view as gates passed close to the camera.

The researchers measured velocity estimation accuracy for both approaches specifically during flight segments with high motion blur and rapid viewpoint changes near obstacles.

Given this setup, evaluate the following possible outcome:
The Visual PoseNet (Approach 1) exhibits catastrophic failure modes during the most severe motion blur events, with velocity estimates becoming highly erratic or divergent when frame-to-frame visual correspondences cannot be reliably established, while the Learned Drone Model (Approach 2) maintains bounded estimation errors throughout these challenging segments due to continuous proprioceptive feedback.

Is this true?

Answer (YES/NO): NO